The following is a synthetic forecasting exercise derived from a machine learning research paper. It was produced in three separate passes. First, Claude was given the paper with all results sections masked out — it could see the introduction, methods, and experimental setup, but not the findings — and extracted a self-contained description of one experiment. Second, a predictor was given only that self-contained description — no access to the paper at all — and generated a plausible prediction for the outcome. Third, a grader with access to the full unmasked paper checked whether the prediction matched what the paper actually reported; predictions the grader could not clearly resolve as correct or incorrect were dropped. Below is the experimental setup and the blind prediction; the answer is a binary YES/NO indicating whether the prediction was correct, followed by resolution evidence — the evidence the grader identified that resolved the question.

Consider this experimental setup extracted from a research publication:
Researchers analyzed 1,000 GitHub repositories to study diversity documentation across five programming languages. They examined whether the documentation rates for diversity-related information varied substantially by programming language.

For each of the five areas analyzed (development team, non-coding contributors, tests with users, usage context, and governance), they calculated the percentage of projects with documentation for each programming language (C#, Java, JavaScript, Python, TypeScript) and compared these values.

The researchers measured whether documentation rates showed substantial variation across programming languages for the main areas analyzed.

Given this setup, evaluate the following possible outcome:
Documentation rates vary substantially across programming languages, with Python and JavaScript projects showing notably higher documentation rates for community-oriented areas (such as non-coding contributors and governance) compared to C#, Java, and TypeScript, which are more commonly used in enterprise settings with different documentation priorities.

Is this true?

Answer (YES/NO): NO